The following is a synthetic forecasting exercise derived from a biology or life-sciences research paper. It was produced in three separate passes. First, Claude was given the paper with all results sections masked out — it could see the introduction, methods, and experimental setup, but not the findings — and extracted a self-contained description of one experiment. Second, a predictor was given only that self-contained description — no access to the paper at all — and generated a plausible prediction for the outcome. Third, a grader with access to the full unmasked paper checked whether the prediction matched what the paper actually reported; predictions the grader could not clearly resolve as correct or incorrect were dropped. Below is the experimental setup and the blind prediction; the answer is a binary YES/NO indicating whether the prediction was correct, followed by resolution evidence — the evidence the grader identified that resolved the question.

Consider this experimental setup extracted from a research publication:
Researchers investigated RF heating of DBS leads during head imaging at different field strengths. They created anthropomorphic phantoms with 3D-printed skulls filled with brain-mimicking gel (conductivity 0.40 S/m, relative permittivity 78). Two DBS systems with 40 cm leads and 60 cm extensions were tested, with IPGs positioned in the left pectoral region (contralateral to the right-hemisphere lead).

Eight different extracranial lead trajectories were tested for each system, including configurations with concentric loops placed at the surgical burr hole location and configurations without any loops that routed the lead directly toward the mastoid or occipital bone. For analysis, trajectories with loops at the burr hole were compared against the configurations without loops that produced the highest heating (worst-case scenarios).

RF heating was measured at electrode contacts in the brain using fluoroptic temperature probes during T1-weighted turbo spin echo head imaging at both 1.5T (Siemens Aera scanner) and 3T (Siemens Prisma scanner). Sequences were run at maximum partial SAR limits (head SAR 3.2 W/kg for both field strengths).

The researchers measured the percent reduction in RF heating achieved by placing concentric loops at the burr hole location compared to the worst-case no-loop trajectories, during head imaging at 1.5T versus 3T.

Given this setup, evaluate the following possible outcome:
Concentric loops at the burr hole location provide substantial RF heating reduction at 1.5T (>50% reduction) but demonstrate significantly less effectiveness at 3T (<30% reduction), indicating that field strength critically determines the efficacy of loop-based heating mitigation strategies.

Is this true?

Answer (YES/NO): NO